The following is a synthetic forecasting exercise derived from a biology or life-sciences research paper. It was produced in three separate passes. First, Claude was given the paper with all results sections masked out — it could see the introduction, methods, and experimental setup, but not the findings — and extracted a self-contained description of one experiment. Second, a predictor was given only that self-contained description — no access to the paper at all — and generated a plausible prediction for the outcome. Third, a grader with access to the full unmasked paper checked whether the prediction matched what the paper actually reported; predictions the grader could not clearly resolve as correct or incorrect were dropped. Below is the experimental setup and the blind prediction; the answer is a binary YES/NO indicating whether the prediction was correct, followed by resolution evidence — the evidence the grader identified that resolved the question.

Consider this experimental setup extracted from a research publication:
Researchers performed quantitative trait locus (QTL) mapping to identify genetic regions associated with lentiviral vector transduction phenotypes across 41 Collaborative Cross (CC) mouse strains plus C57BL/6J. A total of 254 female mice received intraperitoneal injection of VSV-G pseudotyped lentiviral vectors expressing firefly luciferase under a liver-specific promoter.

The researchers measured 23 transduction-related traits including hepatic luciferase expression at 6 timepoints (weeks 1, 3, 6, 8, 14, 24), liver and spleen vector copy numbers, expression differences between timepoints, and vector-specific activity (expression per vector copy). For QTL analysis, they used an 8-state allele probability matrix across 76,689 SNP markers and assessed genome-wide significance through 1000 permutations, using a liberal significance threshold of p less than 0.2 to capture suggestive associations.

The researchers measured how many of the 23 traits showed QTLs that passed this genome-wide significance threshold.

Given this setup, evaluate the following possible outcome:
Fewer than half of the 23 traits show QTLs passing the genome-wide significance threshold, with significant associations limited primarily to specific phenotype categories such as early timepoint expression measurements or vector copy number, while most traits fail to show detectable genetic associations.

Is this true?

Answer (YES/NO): YES